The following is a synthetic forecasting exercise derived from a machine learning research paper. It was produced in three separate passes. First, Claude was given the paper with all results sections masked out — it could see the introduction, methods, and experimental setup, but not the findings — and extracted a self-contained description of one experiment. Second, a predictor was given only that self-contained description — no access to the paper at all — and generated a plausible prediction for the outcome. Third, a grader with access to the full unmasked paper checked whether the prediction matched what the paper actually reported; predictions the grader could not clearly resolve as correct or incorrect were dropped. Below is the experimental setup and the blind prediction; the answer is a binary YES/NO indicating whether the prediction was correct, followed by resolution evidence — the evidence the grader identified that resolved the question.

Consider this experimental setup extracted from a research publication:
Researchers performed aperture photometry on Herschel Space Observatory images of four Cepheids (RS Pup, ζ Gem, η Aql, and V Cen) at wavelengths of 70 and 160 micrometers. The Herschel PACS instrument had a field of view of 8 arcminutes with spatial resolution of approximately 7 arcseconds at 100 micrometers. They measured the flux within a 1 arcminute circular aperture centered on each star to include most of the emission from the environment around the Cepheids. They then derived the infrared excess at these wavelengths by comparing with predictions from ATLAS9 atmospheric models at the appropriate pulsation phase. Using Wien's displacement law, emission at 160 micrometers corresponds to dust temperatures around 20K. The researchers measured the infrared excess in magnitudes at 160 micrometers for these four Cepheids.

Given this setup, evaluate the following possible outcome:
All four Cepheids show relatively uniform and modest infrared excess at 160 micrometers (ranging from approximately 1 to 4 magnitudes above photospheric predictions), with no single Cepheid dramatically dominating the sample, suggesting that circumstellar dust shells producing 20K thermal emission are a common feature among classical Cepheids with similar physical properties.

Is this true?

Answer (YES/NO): NO